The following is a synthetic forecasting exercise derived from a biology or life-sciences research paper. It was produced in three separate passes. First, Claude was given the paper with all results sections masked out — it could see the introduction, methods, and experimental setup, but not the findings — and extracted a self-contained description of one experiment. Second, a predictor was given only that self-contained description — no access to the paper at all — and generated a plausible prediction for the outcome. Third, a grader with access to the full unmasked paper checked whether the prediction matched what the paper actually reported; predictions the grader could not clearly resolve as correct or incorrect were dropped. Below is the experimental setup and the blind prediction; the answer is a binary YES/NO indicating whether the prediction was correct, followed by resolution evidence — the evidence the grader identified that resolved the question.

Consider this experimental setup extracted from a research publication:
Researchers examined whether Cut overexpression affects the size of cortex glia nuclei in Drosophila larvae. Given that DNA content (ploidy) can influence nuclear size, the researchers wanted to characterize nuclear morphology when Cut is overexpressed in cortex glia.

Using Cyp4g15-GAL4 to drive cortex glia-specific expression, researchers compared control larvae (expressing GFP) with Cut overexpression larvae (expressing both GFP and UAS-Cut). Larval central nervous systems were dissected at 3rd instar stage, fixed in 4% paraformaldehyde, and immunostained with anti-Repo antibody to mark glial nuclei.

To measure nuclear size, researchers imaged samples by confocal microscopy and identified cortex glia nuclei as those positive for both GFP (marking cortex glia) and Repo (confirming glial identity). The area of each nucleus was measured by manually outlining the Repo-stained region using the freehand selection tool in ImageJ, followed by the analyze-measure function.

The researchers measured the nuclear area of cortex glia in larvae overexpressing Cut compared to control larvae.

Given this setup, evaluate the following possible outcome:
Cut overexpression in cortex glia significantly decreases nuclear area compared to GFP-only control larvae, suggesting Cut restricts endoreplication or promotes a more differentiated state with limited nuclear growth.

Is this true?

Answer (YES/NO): NO